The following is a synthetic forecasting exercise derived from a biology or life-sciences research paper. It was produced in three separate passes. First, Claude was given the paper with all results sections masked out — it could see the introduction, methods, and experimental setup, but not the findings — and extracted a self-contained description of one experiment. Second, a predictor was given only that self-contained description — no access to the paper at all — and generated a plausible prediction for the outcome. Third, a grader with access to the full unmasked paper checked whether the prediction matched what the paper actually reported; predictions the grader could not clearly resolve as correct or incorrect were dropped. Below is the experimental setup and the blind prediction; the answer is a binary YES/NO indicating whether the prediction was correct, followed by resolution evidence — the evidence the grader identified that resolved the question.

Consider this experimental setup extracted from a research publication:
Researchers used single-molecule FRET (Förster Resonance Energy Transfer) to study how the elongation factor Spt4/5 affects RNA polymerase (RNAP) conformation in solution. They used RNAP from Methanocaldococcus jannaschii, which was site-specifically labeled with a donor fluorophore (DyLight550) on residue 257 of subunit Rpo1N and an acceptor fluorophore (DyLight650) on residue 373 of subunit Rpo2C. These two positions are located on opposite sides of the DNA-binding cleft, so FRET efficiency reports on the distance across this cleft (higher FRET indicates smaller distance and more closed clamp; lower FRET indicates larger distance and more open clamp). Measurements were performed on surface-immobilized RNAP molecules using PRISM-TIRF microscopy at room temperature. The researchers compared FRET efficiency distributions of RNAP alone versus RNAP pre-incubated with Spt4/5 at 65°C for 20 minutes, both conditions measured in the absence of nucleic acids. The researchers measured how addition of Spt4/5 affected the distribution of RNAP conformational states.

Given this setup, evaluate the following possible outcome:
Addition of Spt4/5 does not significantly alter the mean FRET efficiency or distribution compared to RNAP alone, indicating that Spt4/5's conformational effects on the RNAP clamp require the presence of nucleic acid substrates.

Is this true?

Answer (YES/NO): NO